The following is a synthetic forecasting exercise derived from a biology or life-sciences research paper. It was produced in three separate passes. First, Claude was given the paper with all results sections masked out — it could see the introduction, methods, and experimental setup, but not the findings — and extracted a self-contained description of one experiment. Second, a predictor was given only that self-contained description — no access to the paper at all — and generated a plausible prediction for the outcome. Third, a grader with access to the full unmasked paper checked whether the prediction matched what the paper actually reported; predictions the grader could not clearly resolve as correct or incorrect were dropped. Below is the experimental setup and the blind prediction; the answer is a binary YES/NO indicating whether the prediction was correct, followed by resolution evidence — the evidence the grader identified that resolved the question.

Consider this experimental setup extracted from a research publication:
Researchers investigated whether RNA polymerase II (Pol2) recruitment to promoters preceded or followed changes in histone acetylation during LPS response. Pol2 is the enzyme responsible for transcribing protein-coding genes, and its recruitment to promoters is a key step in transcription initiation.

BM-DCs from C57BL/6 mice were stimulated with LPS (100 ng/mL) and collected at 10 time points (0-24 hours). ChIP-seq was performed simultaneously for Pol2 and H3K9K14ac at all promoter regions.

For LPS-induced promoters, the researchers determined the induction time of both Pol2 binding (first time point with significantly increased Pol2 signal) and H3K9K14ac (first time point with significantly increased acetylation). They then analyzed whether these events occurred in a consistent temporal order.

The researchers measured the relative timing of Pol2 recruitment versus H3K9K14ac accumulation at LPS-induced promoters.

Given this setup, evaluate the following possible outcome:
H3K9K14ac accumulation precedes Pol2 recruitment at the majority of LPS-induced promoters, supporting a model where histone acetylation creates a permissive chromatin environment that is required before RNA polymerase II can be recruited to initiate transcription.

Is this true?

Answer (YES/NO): NO